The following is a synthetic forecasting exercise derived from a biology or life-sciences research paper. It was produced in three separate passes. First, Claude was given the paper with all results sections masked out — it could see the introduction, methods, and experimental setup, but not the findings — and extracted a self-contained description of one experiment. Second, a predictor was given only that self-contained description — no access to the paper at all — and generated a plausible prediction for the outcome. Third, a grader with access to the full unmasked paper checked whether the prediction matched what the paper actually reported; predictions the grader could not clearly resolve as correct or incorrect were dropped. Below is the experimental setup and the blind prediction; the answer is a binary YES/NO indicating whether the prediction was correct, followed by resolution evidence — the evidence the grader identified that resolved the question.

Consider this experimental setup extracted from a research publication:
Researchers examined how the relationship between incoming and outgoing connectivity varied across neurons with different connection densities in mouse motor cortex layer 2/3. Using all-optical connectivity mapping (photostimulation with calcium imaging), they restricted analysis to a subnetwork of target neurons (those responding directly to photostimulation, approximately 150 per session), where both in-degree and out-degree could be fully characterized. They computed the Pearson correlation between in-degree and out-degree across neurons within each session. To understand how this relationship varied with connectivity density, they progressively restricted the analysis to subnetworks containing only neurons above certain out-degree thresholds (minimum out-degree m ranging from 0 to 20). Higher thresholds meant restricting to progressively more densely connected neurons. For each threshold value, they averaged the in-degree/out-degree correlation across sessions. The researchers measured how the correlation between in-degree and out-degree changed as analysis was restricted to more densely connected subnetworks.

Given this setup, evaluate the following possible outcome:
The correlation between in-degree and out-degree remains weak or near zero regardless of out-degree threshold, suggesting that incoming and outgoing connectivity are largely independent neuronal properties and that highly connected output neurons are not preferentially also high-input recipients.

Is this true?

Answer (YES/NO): NO